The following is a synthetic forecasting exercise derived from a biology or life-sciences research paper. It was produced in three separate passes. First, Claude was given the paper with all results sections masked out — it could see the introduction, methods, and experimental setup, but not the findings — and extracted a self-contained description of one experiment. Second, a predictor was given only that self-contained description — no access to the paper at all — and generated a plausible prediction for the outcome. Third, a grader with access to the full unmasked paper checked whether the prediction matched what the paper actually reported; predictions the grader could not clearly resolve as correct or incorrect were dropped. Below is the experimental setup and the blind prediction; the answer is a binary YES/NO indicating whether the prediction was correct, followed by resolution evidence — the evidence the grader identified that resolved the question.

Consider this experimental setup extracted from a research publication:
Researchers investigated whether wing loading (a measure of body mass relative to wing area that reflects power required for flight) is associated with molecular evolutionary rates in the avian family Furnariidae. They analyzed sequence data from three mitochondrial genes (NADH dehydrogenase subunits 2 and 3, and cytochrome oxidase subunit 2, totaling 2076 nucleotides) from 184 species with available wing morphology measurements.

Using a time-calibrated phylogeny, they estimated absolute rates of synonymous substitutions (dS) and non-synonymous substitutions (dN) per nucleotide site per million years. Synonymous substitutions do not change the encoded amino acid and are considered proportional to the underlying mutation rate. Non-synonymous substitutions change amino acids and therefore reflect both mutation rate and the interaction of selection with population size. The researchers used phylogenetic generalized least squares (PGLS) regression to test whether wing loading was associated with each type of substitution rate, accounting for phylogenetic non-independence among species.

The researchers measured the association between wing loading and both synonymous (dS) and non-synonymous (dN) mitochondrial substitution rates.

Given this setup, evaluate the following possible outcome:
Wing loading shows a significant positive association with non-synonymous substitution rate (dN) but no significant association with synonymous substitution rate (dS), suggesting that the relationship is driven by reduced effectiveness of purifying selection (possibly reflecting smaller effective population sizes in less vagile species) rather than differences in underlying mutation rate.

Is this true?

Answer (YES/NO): NO